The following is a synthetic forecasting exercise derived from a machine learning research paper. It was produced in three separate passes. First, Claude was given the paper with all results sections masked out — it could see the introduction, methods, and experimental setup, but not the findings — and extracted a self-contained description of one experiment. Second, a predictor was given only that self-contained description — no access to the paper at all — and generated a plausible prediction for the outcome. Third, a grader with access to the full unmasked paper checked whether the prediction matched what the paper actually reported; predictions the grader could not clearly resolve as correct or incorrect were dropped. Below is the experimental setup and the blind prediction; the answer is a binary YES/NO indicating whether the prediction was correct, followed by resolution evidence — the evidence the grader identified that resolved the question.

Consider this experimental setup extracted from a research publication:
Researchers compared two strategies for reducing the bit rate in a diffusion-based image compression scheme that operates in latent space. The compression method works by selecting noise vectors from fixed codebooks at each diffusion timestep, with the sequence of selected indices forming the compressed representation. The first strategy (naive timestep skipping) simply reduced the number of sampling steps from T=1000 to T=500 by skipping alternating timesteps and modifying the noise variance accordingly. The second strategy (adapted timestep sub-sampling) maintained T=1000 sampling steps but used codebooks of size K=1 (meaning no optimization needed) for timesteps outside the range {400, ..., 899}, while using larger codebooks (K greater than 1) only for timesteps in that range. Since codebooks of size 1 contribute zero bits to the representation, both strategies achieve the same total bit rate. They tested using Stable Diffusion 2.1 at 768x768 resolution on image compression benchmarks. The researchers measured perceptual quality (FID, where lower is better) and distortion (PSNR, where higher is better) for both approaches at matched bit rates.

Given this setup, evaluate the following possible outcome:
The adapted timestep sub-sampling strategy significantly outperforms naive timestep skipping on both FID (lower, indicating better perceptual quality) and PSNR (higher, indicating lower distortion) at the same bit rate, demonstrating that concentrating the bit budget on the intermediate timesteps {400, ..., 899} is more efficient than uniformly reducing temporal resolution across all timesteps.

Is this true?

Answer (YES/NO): NO